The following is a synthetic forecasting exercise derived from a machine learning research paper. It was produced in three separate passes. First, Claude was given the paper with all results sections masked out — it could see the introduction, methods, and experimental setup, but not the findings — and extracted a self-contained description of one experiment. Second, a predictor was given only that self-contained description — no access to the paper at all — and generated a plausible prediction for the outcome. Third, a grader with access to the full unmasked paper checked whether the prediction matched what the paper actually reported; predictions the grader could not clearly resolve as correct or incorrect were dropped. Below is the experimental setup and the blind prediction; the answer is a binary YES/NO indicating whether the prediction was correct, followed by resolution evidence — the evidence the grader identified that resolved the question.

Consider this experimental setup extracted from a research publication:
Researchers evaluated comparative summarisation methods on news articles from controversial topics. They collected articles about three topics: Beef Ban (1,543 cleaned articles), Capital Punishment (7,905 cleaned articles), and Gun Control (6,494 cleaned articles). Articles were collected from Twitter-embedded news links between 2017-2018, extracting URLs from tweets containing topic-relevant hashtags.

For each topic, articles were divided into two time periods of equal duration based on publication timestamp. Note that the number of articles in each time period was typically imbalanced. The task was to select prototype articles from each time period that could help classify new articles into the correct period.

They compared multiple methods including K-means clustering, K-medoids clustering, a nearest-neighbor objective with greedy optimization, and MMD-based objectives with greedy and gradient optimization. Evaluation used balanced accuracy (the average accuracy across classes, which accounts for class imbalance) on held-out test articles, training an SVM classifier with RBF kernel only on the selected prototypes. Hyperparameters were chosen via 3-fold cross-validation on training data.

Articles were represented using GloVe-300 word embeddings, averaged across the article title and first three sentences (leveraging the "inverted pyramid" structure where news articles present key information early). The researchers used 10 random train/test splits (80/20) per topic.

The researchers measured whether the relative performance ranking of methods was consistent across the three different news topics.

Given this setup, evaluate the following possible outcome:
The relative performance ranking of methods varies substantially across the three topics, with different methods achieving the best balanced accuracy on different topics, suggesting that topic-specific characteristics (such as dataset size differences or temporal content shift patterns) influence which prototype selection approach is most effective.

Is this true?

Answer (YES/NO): NO